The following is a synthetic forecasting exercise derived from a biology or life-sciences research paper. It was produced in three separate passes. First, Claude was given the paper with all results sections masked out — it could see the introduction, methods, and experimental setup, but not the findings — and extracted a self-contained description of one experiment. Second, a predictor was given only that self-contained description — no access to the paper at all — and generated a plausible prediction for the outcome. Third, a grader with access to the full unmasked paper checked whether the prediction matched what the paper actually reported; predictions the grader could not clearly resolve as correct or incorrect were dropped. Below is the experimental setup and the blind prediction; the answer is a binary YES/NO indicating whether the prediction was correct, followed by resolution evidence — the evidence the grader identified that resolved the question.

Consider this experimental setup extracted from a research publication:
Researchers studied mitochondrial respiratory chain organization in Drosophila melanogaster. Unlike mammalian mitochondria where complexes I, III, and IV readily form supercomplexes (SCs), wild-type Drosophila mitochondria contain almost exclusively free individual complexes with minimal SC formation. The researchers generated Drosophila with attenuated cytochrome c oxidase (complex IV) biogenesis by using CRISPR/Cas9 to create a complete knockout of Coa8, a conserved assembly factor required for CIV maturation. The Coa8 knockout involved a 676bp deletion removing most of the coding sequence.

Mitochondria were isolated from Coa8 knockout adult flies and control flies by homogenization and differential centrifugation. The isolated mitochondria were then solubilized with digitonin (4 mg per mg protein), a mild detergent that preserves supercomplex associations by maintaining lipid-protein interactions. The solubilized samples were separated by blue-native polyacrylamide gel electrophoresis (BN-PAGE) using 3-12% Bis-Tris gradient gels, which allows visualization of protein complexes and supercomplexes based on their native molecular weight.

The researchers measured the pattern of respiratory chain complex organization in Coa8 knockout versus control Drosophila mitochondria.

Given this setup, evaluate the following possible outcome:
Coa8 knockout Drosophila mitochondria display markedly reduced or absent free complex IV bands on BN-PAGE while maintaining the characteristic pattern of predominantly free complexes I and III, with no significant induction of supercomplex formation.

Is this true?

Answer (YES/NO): NO